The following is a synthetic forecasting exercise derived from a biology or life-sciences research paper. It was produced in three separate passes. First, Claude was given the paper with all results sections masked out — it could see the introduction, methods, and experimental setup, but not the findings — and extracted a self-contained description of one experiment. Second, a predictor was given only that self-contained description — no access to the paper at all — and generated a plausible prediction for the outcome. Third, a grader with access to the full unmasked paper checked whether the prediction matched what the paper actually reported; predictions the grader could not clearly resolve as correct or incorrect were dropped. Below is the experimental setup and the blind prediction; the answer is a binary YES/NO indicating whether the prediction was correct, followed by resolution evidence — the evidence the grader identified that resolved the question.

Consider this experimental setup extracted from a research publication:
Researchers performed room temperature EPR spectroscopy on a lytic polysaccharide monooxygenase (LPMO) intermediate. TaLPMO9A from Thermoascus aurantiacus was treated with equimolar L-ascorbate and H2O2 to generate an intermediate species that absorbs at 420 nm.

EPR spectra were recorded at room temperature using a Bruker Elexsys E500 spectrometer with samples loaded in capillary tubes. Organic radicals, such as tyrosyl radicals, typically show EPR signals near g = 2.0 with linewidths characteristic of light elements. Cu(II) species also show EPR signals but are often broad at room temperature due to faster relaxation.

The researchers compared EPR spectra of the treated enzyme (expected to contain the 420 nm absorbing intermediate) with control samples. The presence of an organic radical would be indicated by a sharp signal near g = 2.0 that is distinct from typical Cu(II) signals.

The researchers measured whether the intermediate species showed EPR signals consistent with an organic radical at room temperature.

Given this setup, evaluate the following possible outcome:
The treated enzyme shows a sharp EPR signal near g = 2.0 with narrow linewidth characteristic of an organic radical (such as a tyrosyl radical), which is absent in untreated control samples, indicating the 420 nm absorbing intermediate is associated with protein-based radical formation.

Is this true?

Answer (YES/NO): NO